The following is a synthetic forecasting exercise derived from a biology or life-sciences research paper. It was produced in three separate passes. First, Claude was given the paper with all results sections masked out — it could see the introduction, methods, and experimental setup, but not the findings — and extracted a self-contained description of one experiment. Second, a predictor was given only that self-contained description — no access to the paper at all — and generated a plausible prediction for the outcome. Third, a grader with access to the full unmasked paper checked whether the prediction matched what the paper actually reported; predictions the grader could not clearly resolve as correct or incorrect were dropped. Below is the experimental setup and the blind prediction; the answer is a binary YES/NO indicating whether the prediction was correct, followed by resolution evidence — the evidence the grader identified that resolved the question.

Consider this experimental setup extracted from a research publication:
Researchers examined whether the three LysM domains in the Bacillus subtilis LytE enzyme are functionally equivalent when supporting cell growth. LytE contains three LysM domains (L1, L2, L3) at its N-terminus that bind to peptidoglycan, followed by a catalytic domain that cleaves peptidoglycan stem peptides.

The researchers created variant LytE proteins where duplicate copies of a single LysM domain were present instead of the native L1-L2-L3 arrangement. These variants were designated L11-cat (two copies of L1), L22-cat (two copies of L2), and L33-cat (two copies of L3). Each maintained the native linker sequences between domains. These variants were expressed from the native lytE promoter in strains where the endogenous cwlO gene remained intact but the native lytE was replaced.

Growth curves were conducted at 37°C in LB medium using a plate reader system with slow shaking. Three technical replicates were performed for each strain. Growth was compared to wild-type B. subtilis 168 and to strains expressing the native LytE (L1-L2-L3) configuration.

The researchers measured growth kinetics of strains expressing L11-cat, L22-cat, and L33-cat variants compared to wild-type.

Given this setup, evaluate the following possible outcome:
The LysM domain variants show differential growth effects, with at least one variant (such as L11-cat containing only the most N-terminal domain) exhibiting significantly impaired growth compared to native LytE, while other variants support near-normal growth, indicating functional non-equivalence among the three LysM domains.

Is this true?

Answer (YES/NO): NO